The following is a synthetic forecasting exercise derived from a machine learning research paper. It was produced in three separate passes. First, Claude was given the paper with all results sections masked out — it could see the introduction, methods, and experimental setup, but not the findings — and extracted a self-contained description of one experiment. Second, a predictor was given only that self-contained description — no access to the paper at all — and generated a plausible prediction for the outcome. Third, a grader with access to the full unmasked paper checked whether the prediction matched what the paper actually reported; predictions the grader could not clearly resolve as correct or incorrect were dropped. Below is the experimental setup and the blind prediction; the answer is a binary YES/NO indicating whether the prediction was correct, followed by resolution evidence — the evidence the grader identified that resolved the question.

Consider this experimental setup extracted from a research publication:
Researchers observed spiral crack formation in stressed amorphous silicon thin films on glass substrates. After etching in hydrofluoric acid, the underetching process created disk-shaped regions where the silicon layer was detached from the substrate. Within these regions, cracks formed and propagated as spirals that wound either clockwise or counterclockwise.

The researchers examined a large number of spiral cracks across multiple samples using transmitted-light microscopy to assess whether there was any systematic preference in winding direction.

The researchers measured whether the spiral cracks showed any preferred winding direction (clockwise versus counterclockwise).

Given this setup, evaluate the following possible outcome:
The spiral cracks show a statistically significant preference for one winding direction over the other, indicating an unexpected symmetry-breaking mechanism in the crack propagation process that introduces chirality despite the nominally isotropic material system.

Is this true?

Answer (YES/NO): NO